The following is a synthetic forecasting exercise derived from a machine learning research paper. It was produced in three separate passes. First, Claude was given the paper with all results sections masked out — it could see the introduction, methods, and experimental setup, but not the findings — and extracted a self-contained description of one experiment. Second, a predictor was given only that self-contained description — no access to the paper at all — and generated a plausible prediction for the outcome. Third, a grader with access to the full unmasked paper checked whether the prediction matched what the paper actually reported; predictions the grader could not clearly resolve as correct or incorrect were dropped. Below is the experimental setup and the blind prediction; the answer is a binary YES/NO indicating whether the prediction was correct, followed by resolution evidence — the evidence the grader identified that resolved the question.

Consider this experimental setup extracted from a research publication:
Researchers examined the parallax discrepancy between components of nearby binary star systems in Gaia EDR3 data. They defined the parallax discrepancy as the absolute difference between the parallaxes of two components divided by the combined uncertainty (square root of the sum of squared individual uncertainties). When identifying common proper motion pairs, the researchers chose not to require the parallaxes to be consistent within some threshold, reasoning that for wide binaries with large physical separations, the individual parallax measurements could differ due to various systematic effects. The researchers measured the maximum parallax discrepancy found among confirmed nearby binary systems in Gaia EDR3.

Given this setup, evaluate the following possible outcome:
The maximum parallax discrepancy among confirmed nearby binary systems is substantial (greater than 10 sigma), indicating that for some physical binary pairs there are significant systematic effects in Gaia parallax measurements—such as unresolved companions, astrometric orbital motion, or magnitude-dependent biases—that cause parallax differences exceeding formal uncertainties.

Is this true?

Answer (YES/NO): YES